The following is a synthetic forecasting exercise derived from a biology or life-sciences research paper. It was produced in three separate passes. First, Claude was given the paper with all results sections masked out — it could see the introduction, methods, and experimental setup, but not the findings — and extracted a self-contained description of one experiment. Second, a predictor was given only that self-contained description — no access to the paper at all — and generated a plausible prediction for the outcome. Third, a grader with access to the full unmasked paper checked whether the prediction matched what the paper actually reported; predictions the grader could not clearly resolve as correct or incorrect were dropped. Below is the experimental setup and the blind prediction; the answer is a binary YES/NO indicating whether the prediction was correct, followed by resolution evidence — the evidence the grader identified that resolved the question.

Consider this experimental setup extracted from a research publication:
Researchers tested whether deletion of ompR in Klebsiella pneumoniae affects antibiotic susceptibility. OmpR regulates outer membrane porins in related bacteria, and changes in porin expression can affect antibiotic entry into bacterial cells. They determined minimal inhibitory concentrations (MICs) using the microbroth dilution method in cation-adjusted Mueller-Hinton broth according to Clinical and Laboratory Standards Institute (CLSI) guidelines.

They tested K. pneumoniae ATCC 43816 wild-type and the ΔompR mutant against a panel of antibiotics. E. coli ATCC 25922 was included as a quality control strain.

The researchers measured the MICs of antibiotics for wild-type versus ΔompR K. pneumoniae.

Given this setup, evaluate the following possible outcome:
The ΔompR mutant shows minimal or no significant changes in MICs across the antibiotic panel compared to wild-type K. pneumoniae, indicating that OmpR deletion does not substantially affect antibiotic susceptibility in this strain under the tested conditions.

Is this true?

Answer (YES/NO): NO